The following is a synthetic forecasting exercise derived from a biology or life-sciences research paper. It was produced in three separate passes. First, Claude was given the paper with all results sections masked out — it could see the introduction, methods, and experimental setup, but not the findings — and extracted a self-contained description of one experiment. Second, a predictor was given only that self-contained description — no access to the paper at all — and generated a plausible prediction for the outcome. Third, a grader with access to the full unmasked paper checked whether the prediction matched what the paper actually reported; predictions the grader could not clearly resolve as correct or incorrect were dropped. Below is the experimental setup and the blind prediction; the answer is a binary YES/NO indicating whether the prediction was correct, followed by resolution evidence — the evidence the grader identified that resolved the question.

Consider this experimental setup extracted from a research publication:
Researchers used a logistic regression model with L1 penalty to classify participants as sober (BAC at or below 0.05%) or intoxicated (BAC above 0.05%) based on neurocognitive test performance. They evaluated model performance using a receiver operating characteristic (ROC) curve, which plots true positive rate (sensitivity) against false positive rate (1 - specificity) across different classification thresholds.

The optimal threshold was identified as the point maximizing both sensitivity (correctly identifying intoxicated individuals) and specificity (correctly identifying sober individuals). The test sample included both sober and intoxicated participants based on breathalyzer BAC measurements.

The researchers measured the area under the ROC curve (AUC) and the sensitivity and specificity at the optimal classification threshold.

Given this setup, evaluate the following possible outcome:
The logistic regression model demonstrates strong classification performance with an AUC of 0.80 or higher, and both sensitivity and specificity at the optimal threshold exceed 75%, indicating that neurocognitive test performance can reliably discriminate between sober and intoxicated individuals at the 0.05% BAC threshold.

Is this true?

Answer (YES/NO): NO